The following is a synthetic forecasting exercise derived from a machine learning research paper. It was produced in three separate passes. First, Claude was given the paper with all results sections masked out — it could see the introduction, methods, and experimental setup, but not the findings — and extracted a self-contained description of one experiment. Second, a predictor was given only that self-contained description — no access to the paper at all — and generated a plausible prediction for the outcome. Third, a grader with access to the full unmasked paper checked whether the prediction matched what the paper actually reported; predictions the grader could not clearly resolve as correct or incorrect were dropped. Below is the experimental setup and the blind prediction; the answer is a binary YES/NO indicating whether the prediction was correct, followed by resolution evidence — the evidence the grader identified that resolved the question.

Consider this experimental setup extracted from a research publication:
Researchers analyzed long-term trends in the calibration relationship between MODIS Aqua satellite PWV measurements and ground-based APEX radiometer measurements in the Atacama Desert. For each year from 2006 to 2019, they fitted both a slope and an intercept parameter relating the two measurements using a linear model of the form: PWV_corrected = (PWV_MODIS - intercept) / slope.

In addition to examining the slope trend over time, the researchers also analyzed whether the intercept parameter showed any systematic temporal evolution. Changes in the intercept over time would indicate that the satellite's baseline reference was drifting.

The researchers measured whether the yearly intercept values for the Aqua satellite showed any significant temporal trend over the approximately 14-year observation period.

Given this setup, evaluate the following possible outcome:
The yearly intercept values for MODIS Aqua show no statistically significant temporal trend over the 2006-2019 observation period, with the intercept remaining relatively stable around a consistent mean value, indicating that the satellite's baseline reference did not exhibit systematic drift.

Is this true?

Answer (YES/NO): NO